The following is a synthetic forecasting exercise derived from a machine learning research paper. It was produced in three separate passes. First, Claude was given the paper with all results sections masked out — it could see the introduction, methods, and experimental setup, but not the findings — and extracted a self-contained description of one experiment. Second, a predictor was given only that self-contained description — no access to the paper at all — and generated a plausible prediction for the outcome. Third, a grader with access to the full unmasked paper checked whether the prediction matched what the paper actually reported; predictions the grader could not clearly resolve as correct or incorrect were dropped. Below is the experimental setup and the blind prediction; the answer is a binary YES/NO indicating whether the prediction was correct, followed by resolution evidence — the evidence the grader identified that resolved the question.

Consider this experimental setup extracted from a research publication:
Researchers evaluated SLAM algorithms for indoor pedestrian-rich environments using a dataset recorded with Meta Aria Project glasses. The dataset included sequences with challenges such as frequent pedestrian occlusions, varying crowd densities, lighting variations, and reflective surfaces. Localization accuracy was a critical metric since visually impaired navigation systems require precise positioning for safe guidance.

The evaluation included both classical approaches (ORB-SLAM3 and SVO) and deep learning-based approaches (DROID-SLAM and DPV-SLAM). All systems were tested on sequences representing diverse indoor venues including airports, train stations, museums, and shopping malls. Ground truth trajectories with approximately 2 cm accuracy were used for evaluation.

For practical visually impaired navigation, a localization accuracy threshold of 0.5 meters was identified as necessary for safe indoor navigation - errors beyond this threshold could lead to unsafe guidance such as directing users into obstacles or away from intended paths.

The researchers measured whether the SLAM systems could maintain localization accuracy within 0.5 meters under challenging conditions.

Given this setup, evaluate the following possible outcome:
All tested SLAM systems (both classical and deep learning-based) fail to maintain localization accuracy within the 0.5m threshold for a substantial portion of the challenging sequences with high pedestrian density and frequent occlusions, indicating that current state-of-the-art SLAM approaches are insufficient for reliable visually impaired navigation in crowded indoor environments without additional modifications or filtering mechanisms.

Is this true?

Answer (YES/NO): YES